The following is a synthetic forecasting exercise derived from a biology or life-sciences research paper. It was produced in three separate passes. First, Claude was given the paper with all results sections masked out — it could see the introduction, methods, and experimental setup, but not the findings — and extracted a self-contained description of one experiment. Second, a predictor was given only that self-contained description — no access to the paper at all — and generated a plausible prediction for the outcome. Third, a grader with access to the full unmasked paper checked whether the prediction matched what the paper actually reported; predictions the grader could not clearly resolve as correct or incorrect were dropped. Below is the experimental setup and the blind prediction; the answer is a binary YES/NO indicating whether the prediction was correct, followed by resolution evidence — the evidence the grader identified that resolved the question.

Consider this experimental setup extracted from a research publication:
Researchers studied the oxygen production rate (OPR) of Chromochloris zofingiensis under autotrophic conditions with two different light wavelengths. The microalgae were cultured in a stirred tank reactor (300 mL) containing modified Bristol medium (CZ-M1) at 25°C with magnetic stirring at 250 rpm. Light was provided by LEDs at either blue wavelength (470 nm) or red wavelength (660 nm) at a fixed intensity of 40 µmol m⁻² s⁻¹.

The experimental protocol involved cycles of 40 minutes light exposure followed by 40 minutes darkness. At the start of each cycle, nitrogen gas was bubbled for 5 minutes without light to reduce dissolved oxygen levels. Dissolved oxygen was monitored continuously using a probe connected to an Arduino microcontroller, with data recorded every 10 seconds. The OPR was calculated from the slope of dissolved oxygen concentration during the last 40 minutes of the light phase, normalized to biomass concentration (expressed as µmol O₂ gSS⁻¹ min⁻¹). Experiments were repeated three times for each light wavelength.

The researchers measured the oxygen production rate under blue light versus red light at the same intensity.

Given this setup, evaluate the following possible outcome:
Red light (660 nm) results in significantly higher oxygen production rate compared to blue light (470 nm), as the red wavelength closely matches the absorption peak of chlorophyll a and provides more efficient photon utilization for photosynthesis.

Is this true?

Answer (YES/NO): NO